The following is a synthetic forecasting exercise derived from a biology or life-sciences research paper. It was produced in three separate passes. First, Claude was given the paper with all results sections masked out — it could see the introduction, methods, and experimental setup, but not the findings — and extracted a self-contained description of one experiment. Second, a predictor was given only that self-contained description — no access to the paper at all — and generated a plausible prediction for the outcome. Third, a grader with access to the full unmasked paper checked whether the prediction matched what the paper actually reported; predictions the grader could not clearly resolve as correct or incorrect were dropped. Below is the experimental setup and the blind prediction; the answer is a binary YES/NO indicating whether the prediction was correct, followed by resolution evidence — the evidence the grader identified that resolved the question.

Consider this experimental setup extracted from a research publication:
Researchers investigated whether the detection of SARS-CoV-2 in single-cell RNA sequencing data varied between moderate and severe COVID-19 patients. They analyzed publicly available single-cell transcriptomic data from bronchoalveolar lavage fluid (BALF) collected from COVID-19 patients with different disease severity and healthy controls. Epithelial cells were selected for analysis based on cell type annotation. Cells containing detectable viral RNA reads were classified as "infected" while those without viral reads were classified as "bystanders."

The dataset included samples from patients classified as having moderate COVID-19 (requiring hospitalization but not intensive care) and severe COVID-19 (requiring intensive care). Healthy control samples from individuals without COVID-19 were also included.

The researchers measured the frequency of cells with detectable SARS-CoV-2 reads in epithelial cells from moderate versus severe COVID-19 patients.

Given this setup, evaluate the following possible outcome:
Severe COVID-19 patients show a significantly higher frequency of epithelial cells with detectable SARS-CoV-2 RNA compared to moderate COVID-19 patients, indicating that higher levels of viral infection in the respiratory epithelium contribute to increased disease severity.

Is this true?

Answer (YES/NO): YES